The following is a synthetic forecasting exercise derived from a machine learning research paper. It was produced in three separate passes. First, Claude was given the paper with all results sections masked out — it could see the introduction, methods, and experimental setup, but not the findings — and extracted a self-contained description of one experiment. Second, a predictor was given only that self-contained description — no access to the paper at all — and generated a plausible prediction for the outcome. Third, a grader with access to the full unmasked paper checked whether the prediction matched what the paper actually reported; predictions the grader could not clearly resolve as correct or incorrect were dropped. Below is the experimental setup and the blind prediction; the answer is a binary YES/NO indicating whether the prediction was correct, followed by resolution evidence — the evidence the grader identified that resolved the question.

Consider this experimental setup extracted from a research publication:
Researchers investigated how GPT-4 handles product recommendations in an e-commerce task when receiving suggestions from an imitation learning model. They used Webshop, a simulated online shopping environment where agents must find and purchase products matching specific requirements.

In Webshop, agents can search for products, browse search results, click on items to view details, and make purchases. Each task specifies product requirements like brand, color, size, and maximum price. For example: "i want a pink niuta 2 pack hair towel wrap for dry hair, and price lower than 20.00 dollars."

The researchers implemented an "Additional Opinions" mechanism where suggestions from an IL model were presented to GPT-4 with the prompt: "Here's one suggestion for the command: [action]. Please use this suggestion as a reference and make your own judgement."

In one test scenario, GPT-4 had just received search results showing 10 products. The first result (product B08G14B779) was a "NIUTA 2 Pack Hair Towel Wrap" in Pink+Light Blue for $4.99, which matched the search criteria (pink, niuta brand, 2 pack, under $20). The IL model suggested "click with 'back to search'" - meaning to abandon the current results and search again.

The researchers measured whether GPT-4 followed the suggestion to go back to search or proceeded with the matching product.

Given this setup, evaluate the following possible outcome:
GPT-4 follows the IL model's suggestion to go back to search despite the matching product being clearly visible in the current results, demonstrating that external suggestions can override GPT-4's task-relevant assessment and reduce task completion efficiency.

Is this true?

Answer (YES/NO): NO